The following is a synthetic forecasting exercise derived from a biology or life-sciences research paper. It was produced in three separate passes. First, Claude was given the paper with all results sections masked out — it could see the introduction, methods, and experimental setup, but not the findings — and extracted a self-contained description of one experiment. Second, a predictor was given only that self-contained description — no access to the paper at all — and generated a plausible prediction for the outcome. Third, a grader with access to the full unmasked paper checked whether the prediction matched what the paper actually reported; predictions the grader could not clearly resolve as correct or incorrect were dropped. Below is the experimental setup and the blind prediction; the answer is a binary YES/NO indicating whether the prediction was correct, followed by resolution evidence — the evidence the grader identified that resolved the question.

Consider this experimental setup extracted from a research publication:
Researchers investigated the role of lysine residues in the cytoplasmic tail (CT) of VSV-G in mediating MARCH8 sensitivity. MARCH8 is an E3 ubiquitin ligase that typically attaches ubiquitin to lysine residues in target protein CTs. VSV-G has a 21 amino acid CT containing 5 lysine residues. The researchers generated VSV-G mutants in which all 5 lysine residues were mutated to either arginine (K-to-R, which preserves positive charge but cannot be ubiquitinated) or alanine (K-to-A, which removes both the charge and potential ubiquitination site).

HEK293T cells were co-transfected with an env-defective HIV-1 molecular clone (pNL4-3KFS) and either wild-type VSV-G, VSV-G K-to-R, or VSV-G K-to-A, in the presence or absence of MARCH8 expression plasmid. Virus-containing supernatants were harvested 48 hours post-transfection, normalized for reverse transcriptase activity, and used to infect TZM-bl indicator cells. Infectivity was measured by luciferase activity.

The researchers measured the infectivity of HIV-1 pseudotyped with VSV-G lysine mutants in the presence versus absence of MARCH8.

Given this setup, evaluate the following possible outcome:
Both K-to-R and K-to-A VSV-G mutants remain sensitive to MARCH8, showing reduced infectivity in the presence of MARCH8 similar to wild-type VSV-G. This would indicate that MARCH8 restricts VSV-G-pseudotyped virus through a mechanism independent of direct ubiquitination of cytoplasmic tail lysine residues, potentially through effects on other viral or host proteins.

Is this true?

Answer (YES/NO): NO